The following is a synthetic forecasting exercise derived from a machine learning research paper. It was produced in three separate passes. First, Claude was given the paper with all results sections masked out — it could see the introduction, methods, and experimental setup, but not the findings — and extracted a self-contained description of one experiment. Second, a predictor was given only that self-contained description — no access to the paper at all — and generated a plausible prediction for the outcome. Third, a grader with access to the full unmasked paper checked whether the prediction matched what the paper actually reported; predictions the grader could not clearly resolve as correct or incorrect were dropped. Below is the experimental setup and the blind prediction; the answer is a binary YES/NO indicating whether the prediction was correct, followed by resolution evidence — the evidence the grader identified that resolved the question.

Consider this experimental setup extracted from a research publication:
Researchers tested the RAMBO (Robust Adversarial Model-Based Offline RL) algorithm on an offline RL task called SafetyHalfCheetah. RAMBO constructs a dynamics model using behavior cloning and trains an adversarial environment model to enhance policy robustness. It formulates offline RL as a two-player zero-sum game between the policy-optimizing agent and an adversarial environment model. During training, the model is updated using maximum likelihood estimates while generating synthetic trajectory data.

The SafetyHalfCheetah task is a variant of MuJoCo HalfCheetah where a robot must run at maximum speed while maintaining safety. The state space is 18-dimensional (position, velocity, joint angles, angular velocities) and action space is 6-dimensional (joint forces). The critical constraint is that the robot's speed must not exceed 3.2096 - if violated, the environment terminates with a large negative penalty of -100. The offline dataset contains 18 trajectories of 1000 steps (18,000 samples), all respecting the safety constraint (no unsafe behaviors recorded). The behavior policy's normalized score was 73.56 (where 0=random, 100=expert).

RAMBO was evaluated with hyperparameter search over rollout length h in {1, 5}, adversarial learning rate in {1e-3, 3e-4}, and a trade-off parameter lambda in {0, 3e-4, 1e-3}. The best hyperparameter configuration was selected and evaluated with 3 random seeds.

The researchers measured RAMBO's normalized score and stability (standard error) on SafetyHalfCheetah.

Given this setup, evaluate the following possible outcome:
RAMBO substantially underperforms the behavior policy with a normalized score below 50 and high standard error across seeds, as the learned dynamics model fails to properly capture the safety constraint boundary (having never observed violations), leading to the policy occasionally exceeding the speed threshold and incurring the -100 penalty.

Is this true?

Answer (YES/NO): YES